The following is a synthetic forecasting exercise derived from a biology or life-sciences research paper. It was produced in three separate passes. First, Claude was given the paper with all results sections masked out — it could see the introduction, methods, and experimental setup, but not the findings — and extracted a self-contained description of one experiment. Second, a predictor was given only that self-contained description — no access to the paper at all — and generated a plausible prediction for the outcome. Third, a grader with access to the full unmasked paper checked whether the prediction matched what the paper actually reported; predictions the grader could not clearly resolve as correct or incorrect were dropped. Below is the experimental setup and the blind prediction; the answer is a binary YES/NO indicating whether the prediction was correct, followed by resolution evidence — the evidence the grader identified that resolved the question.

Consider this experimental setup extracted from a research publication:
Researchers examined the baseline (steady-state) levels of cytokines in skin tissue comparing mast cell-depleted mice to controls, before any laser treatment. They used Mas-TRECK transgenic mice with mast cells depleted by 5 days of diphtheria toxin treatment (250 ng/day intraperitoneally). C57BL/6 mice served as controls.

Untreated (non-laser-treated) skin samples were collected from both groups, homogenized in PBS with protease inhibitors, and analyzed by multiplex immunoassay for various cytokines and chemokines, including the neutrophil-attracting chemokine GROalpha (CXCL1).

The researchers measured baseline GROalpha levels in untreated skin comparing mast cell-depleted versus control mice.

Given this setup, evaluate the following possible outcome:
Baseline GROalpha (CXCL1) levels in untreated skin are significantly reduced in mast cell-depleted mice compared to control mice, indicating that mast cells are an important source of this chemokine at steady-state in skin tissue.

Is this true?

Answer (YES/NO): NO